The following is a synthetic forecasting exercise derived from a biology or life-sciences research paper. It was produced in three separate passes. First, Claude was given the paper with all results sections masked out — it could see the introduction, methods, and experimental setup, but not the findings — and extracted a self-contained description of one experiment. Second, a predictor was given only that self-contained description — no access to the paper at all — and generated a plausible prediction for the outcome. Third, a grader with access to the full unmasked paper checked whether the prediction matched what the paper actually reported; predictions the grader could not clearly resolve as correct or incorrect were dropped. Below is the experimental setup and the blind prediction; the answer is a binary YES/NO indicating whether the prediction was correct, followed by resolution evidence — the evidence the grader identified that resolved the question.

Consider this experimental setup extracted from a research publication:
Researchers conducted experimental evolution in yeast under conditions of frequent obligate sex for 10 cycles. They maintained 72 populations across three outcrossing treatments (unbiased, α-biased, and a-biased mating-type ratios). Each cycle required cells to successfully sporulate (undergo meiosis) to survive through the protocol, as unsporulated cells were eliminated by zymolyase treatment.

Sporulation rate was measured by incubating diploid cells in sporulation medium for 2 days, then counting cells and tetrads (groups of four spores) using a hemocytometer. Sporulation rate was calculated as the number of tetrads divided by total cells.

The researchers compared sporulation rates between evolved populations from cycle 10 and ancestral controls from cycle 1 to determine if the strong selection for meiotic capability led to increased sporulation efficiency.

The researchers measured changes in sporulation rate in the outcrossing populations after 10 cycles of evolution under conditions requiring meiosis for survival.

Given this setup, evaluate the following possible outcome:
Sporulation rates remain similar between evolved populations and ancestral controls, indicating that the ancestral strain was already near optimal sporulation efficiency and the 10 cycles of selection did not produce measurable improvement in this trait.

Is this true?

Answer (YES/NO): NO